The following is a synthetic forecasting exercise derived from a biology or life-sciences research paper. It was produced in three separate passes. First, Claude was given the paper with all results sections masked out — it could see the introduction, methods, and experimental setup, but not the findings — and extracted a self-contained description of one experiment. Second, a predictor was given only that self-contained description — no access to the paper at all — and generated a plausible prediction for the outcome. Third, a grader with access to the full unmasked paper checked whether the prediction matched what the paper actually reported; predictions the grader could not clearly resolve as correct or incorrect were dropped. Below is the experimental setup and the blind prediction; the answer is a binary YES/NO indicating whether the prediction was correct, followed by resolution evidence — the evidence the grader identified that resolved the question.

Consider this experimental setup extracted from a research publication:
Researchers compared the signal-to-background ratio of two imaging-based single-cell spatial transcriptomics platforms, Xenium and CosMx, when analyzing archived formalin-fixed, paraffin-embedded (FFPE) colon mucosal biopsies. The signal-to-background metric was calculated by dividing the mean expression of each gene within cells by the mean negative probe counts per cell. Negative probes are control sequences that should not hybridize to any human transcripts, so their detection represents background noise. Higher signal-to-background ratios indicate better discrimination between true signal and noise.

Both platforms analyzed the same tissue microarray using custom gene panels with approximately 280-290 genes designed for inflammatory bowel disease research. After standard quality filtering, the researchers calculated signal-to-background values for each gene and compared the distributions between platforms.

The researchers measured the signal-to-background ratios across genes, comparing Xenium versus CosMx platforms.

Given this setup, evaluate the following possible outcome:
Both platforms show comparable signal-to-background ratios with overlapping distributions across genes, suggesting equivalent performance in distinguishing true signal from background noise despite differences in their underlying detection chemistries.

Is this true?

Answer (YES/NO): NO